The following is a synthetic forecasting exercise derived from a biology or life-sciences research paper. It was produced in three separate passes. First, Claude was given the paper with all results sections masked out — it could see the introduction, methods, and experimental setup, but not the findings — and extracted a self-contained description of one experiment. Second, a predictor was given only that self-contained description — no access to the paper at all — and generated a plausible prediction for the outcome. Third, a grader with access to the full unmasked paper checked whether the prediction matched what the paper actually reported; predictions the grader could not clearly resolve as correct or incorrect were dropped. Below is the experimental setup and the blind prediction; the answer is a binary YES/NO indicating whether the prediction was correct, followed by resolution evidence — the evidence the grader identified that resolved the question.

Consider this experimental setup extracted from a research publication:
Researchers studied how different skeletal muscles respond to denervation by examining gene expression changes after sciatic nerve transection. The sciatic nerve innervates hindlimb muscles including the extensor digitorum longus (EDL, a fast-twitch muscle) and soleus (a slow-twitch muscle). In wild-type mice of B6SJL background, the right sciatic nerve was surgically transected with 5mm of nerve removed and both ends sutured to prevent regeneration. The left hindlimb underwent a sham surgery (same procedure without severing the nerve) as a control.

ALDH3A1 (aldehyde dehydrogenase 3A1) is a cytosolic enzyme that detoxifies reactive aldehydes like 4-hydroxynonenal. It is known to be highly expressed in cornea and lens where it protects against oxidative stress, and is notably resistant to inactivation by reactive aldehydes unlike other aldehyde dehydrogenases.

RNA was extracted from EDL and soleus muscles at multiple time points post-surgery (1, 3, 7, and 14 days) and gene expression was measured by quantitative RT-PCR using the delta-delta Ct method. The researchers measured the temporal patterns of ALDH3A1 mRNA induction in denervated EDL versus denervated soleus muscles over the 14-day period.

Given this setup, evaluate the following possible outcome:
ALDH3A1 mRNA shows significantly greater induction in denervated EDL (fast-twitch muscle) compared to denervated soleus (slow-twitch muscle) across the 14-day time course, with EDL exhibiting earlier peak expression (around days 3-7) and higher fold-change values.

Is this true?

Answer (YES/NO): NO